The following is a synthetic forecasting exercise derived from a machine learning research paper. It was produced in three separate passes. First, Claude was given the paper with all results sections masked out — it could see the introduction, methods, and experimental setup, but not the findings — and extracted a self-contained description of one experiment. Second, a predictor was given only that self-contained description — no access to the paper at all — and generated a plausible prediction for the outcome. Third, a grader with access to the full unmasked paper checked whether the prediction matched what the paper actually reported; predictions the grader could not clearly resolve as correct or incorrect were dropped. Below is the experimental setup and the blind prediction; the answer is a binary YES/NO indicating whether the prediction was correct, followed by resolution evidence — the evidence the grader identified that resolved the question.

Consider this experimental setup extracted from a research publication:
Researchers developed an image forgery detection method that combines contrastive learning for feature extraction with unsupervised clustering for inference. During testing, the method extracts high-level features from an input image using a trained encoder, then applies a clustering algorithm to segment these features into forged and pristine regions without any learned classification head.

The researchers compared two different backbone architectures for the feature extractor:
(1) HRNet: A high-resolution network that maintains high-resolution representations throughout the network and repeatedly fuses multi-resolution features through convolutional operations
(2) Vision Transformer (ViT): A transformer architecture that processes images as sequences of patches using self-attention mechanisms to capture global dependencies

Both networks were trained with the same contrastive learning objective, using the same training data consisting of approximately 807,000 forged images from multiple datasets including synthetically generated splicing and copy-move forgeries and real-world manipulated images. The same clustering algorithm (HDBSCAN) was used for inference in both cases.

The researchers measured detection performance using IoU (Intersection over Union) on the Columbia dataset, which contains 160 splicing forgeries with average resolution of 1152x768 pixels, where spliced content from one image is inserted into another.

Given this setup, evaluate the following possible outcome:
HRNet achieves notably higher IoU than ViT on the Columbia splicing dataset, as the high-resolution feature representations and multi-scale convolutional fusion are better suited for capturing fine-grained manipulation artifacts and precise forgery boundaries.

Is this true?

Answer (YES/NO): NO